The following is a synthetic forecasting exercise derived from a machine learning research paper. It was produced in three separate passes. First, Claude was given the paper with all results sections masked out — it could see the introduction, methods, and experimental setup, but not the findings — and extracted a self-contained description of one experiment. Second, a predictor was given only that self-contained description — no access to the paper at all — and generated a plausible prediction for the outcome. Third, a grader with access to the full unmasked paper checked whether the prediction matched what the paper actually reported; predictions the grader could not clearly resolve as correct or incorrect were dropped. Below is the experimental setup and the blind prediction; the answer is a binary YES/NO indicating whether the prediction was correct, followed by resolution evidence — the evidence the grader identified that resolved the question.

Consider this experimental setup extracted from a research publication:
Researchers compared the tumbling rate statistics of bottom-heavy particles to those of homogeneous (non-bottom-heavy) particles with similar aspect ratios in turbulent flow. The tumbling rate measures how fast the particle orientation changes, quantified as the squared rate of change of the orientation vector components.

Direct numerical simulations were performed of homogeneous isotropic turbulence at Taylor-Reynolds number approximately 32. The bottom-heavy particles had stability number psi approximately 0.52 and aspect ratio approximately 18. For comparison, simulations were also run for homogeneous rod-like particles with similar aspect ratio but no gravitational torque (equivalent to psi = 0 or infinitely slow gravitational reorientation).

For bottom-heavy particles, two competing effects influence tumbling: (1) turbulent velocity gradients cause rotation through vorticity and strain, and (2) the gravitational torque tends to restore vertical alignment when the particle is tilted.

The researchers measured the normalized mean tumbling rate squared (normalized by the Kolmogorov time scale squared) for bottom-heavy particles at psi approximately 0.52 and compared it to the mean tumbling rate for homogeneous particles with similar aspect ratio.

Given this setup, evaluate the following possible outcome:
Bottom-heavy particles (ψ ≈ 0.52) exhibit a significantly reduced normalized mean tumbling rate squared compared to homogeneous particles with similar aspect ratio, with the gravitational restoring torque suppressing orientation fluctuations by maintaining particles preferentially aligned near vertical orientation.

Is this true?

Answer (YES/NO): YES